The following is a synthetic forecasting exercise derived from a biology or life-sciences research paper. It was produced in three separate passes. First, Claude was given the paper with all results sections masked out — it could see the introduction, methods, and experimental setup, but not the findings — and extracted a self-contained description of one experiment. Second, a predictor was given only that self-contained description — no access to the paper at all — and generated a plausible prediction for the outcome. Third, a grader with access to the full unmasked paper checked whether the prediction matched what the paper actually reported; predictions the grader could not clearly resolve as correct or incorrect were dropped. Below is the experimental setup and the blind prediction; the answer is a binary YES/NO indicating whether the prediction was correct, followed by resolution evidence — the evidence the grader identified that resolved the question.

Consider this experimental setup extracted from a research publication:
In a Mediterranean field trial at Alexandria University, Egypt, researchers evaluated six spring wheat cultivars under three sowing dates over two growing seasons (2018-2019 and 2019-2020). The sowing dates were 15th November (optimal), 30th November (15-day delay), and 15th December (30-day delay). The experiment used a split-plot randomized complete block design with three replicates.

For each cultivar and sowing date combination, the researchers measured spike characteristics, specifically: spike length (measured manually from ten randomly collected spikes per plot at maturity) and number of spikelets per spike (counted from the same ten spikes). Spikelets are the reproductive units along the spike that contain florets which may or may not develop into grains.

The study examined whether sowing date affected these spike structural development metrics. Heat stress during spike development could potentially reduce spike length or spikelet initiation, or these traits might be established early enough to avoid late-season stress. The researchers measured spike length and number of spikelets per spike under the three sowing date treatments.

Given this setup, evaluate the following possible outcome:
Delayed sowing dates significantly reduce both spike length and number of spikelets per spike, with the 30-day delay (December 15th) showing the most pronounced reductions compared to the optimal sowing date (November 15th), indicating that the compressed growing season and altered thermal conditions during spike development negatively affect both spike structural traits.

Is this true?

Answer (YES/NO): NO